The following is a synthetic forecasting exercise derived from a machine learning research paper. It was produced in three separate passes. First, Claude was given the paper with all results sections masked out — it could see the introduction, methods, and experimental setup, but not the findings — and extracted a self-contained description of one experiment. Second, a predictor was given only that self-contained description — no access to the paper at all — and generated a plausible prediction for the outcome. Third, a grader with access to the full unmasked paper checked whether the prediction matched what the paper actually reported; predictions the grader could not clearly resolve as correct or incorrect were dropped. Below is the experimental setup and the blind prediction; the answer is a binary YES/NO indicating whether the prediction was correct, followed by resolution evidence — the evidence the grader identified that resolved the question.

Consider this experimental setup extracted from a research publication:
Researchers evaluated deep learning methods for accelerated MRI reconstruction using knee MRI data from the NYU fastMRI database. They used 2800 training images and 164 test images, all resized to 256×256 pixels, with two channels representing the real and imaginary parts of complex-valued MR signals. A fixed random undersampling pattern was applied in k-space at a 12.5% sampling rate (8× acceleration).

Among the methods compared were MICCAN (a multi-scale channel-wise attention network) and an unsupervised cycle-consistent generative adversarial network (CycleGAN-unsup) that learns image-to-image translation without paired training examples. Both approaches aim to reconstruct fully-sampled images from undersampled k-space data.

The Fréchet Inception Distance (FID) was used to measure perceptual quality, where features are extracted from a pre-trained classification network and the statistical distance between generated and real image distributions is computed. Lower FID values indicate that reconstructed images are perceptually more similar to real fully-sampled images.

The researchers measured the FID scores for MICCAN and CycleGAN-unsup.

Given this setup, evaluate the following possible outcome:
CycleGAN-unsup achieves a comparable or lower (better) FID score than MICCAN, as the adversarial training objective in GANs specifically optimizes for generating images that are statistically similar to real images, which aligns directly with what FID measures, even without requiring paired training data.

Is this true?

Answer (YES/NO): NO